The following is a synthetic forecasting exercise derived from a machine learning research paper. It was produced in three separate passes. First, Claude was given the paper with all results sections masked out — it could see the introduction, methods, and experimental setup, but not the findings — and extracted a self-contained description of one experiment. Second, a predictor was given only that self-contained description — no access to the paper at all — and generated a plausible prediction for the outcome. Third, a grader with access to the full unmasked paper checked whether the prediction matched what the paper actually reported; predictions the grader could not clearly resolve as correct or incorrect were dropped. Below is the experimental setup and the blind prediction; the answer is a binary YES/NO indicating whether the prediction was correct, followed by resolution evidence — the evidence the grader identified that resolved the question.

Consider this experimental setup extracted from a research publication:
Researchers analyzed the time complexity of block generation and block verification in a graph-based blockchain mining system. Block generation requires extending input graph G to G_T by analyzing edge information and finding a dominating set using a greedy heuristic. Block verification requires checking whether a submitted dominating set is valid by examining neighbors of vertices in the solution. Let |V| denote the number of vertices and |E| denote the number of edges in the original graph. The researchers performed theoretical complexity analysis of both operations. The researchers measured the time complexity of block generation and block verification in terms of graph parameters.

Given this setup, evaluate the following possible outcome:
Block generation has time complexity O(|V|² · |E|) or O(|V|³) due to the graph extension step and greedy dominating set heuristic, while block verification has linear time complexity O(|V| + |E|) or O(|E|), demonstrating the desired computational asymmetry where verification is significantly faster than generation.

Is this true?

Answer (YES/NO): NO